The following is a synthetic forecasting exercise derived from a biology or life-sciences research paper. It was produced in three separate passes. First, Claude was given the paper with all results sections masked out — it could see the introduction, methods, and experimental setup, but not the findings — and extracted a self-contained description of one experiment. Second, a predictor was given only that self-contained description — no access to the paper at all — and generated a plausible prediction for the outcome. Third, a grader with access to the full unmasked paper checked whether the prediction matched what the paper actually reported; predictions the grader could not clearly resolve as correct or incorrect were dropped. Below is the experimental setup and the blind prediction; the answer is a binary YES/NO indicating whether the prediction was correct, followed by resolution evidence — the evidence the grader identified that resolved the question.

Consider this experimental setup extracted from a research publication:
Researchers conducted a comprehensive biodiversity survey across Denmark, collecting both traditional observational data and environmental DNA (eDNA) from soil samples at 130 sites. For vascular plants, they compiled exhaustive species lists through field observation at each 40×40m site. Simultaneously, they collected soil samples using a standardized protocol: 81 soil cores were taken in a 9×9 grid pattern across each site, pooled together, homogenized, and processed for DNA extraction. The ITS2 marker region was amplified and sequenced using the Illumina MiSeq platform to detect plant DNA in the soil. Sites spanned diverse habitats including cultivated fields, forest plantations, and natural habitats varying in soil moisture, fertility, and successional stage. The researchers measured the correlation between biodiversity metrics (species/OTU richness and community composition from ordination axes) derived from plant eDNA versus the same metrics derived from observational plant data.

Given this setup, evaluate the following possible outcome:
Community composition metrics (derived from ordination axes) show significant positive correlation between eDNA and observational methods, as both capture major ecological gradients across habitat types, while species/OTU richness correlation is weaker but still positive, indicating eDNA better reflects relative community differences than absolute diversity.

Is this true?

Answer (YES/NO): NO